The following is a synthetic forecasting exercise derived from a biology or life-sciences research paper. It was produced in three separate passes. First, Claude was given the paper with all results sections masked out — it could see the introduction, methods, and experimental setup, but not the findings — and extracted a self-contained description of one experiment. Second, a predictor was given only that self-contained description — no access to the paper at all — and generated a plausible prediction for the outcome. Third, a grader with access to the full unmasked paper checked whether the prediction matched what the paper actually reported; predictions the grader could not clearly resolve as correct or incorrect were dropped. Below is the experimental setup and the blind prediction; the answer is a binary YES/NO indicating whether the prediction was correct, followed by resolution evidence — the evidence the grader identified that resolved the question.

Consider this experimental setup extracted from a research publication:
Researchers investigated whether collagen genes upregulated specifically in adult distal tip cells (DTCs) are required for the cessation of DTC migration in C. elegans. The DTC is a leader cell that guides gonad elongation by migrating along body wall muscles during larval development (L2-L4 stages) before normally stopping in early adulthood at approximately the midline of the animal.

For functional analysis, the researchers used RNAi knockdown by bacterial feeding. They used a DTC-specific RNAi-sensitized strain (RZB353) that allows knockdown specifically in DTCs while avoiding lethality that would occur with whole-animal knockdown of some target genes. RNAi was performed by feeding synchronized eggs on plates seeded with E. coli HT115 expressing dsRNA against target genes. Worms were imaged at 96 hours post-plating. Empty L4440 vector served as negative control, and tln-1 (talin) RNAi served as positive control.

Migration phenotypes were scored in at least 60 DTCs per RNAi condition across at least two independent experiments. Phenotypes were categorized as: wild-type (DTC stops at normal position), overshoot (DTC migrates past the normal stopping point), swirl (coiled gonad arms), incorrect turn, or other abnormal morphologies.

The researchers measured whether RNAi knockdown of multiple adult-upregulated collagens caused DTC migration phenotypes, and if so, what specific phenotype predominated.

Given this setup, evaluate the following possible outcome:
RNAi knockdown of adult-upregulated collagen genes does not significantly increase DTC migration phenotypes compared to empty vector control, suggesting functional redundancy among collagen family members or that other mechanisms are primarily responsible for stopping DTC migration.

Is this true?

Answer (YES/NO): NO